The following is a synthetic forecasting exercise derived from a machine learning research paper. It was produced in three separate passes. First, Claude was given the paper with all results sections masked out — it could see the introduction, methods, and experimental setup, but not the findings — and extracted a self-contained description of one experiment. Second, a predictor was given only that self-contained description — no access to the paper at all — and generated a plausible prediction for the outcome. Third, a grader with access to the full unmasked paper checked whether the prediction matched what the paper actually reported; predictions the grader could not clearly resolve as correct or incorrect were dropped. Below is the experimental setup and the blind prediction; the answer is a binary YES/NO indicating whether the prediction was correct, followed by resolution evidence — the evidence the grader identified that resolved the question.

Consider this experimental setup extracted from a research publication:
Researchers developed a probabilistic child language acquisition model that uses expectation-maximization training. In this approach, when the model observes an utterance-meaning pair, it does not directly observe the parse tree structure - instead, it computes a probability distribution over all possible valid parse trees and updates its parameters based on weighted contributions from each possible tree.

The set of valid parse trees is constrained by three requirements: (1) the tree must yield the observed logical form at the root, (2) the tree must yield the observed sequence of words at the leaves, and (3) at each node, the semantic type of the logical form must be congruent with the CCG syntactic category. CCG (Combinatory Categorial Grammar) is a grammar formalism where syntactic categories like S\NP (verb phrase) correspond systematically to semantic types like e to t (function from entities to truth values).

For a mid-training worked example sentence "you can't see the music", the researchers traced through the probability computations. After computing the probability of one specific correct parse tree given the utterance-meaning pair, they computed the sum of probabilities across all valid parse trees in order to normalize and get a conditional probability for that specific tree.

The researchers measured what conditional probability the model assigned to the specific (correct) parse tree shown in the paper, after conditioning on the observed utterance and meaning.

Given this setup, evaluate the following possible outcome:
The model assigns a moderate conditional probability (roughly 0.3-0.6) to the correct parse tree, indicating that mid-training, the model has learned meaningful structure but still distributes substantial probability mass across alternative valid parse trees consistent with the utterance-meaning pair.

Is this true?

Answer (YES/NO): YES